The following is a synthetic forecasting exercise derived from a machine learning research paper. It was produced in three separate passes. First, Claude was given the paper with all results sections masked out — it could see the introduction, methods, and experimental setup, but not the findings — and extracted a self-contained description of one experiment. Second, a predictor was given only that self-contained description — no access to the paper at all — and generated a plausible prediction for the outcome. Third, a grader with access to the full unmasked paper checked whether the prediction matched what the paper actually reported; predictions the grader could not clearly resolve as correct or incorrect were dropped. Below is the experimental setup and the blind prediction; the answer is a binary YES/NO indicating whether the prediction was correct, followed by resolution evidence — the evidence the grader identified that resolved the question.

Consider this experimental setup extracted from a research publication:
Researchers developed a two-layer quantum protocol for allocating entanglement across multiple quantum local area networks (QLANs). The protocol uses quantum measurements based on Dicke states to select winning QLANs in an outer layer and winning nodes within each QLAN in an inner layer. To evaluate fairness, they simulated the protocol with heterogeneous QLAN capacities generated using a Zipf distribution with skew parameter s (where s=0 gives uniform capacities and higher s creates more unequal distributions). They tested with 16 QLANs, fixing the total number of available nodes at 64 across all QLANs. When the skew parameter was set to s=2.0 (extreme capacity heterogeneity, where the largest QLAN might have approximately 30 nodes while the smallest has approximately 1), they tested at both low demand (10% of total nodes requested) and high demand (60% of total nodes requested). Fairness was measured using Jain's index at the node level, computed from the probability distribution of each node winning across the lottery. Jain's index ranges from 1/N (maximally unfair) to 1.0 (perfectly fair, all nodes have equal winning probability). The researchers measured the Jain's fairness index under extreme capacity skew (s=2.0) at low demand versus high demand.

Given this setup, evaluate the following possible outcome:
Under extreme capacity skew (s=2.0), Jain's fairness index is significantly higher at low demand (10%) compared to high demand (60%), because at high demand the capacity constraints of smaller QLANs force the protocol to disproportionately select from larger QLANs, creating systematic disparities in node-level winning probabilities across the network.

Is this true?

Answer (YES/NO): NO